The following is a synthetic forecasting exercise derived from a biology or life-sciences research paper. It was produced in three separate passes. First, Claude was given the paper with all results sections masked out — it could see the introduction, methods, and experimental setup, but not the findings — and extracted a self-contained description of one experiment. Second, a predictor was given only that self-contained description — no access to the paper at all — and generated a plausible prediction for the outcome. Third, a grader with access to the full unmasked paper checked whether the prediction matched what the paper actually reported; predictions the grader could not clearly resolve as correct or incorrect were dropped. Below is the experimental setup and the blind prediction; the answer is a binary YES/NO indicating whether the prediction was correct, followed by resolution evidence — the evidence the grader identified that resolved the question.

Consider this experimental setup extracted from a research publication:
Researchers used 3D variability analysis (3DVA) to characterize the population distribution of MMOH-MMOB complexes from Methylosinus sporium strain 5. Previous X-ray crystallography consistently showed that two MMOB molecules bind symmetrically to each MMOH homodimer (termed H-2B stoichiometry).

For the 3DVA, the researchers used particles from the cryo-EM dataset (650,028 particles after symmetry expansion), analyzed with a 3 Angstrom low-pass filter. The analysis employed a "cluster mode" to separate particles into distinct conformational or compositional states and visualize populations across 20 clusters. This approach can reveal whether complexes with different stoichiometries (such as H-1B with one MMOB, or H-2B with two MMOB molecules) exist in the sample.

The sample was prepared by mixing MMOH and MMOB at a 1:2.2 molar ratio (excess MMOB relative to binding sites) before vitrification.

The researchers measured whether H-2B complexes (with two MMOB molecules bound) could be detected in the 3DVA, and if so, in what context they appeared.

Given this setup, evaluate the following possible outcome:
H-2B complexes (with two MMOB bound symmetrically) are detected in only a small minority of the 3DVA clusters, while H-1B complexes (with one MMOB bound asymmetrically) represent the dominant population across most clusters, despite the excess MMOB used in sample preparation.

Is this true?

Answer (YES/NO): NO